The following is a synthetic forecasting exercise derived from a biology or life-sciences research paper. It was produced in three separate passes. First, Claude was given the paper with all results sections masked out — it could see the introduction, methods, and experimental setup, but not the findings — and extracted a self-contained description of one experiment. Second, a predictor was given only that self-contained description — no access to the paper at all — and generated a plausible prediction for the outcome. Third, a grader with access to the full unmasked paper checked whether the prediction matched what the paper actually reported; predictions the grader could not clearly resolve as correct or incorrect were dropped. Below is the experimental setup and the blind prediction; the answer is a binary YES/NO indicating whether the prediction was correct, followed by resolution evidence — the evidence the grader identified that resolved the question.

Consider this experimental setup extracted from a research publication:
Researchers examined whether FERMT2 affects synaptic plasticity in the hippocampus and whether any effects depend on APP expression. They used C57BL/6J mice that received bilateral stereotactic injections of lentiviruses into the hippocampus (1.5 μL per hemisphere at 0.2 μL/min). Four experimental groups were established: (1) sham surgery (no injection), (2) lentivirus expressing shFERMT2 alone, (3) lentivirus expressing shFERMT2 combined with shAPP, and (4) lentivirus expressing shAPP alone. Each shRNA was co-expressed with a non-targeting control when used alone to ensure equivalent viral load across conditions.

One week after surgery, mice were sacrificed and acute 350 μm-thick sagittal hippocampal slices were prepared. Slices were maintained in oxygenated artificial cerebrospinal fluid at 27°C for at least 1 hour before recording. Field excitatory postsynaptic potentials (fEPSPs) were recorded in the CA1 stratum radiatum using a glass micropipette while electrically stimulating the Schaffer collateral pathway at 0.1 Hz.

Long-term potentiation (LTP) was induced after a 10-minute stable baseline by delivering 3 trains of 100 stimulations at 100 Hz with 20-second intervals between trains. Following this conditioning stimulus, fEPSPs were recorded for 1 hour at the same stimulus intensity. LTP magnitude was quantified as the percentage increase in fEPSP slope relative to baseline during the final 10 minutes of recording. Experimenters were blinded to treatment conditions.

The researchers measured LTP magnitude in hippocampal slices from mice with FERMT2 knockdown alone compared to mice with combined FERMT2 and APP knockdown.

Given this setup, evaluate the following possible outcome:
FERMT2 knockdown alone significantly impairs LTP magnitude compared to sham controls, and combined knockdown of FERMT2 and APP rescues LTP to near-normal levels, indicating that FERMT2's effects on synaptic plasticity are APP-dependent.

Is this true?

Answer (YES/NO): YES